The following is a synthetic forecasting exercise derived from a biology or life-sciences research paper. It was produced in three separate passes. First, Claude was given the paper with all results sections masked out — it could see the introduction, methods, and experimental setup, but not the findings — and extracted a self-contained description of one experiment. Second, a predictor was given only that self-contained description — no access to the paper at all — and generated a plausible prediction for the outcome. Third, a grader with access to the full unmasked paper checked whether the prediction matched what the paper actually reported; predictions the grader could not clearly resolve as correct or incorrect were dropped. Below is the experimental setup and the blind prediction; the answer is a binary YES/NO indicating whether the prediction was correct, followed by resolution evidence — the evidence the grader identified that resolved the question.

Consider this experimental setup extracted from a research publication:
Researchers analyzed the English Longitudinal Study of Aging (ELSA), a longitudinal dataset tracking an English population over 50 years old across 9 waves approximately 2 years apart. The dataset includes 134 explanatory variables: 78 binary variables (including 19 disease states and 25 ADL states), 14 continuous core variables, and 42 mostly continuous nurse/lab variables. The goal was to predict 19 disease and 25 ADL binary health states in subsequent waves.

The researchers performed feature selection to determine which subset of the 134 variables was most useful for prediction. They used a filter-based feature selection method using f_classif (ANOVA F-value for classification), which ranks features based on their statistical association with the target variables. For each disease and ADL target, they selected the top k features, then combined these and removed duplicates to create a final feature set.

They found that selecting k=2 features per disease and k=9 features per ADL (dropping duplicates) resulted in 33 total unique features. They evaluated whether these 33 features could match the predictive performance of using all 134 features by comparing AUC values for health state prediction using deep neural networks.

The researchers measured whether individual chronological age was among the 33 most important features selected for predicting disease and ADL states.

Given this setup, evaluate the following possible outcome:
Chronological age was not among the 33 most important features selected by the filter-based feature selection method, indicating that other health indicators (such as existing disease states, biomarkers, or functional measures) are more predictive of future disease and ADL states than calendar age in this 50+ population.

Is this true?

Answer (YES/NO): YES